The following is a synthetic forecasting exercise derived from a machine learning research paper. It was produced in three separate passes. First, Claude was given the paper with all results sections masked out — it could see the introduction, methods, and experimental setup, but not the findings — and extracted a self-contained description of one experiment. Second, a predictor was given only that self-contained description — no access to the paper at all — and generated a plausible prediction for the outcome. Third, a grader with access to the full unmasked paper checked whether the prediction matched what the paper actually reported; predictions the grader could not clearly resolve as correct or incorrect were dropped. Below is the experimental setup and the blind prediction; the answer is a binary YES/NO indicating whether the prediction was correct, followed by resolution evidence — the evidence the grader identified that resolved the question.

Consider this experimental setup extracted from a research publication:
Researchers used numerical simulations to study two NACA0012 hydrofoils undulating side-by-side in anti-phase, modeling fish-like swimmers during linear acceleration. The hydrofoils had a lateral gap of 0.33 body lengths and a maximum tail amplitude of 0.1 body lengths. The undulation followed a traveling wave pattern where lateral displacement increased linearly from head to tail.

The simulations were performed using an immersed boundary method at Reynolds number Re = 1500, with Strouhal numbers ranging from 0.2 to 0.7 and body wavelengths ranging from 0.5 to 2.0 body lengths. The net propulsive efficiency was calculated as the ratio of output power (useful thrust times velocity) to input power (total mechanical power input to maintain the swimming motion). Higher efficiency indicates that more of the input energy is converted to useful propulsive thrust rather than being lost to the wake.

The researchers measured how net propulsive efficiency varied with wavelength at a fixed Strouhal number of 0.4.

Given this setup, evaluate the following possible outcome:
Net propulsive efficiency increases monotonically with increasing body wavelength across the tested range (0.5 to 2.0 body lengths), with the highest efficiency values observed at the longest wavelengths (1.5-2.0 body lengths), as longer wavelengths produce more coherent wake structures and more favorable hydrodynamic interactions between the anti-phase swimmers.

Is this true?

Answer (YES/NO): NO